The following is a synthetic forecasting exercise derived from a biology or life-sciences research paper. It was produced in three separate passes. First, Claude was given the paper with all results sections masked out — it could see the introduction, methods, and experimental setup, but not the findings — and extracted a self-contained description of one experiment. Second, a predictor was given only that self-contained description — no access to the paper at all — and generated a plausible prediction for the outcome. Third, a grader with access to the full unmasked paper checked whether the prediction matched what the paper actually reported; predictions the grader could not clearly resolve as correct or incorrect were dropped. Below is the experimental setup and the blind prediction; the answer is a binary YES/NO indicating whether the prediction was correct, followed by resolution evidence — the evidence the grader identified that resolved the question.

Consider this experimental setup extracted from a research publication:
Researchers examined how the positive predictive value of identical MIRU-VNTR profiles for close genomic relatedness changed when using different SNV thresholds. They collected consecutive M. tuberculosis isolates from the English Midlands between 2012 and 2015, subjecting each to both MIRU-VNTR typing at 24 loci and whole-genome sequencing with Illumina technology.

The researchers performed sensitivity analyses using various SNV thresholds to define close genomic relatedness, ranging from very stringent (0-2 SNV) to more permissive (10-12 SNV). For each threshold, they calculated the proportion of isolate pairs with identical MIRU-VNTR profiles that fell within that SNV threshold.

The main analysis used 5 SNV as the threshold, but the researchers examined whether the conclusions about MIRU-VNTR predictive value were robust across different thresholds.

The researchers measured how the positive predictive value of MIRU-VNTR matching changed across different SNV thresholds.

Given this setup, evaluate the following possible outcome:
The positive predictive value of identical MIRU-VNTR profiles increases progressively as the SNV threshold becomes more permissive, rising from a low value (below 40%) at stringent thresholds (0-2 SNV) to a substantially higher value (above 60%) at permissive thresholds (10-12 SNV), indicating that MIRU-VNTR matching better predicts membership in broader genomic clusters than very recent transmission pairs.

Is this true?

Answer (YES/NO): NO